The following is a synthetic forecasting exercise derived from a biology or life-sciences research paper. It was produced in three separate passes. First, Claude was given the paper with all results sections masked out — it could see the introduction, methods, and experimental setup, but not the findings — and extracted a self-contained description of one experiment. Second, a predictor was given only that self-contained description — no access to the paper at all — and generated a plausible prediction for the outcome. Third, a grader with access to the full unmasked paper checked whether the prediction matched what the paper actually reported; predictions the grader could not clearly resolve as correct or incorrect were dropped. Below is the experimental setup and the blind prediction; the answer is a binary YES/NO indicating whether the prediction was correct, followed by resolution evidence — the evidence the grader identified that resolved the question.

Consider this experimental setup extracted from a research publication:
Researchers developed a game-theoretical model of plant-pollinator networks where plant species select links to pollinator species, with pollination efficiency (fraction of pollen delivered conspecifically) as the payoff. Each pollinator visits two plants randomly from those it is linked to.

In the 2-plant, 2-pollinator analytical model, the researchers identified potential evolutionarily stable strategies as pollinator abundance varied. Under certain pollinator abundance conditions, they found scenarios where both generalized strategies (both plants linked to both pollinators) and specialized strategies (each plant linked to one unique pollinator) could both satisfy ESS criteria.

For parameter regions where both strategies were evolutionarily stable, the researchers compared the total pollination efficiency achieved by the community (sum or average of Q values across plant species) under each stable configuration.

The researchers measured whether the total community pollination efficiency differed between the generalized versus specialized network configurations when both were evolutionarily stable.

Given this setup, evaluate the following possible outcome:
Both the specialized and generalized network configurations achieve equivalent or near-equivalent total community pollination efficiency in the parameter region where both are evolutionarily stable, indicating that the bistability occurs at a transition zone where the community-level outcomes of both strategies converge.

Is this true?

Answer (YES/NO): NO